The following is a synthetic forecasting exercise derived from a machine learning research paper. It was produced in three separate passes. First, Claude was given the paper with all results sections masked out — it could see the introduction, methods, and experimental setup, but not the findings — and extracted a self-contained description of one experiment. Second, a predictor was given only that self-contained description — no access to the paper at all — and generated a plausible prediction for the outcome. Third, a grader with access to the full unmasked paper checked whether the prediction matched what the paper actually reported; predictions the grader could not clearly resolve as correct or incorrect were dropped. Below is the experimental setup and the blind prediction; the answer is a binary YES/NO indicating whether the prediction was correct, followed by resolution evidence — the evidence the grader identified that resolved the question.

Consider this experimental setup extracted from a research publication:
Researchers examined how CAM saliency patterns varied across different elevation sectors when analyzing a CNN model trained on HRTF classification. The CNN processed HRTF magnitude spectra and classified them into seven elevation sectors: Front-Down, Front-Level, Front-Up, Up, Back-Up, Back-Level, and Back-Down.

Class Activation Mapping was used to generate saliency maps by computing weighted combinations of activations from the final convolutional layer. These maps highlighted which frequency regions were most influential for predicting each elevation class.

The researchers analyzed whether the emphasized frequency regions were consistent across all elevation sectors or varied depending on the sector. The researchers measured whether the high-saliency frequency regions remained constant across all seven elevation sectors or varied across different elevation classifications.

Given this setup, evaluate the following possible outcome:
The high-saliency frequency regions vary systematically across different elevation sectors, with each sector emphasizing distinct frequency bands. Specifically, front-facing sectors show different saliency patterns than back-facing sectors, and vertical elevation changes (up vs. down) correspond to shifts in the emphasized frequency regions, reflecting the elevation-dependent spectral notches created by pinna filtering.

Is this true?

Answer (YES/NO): YES